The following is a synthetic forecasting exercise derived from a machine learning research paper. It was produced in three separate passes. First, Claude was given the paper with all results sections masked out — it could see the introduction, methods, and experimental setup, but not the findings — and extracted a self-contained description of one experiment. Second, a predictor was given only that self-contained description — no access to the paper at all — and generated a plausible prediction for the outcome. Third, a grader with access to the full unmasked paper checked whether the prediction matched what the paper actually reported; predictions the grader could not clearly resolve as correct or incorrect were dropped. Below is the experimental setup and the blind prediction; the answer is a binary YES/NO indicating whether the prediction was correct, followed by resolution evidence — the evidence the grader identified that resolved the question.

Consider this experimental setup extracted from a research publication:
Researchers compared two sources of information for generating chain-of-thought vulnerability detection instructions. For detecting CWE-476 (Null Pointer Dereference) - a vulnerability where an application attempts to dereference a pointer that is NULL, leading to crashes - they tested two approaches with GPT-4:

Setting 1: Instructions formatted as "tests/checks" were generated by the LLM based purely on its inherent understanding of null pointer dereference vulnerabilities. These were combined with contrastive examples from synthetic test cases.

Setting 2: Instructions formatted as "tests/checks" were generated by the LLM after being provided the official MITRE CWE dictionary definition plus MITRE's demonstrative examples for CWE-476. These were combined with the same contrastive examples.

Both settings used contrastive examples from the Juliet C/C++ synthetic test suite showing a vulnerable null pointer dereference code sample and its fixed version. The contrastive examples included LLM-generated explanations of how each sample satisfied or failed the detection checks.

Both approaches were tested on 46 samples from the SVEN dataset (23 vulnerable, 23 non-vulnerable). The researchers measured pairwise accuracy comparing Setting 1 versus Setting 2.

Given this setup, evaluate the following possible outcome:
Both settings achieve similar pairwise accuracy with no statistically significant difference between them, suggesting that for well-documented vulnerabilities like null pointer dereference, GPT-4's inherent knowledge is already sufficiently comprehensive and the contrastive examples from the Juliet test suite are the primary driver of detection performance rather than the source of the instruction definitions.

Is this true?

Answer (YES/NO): NO